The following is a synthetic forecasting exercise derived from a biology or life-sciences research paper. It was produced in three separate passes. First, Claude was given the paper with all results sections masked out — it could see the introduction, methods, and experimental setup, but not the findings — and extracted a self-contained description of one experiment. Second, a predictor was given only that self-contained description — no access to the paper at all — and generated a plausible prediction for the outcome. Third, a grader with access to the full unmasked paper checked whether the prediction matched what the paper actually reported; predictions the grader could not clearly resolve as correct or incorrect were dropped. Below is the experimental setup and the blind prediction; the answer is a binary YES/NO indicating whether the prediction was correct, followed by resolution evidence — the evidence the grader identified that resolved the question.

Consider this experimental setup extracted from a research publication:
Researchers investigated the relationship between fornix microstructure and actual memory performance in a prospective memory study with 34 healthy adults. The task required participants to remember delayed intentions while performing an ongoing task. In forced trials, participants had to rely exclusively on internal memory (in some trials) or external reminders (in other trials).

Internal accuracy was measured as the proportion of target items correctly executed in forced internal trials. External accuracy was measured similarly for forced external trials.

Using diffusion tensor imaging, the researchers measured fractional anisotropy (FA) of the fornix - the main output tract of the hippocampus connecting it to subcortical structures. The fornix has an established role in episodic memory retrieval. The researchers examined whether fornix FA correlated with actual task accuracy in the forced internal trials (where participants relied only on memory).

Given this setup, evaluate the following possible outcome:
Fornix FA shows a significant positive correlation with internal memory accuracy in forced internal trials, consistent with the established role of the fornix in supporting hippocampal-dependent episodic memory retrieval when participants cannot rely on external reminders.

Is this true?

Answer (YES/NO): NO